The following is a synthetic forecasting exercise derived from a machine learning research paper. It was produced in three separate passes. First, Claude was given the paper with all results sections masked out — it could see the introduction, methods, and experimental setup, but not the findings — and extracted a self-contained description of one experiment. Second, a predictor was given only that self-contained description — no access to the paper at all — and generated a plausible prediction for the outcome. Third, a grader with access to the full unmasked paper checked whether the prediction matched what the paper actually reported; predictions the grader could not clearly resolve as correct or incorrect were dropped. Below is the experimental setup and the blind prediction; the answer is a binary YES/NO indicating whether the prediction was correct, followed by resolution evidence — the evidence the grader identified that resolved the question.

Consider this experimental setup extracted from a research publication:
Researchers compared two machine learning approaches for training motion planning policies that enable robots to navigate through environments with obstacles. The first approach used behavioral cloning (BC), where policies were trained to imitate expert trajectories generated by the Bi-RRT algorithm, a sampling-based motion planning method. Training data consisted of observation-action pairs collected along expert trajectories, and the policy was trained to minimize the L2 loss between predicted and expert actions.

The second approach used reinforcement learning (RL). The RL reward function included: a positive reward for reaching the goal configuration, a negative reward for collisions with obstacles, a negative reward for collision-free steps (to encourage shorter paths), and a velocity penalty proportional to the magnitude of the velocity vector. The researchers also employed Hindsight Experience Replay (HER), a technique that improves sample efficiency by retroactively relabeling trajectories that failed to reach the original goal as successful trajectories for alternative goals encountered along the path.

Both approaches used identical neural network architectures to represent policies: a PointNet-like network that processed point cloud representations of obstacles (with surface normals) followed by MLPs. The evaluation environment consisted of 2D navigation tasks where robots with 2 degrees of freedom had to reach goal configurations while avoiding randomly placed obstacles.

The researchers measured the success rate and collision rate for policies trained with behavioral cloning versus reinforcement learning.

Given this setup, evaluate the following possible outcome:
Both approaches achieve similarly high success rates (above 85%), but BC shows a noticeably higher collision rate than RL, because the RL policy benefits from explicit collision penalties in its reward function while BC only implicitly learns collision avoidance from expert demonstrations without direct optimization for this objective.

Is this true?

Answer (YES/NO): NO